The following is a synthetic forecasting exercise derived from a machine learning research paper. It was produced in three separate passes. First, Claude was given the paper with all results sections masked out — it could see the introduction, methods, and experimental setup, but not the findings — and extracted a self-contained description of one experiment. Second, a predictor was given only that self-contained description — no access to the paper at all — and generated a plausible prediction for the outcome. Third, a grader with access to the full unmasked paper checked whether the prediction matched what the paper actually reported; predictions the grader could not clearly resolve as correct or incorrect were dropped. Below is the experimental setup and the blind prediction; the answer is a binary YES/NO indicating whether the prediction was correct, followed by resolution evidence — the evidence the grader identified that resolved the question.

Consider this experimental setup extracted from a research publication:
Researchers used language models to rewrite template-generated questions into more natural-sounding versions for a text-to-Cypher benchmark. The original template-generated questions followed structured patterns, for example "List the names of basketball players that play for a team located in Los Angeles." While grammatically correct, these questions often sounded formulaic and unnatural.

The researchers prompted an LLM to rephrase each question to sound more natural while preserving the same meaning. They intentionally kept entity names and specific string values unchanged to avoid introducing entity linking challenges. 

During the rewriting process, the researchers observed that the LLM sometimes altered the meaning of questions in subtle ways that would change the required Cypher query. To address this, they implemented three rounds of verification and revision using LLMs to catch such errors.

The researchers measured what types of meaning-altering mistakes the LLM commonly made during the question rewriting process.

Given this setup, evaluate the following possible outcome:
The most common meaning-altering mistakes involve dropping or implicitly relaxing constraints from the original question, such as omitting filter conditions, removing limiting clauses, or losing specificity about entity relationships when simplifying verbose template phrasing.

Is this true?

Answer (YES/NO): NO